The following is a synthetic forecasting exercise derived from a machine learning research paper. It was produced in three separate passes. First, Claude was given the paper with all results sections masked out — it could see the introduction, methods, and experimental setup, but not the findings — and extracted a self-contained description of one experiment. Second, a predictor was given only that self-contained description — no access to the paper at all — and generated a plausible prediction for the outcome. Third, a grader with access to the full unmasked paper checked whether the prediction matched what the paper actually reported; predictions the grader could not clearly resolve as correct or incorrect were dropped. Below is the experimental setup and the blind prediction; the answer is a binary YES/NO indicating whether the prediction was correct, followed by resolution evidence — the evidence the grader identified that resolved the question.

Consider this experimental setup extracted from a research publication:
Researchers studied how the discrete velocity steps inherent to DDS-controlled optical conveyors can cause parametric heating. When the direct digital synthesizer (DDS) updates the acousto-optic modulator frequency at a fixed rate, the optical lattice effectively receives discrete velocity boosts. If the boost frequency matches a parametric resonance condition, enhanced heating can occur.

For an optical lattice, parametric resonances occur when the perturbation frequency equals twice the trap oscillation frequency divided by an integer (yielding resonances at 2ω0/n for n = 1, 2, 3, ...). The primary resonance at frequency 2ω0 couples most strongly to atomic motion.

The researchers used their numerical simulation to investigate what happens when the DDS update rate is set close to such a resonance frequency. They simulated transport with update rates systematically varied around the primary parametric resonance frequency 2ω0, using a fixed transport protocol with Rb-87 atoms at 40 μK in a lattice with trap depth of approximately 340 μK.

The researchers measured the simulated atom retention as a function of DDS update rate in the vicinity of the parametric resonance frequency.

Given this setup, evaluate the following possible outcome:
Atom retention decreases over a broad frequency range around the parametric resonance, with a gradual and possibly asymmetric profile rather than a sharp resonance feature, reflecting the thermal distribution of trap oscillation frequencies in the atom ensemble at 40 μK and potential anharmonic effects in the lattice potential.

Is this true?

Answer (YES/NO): NO